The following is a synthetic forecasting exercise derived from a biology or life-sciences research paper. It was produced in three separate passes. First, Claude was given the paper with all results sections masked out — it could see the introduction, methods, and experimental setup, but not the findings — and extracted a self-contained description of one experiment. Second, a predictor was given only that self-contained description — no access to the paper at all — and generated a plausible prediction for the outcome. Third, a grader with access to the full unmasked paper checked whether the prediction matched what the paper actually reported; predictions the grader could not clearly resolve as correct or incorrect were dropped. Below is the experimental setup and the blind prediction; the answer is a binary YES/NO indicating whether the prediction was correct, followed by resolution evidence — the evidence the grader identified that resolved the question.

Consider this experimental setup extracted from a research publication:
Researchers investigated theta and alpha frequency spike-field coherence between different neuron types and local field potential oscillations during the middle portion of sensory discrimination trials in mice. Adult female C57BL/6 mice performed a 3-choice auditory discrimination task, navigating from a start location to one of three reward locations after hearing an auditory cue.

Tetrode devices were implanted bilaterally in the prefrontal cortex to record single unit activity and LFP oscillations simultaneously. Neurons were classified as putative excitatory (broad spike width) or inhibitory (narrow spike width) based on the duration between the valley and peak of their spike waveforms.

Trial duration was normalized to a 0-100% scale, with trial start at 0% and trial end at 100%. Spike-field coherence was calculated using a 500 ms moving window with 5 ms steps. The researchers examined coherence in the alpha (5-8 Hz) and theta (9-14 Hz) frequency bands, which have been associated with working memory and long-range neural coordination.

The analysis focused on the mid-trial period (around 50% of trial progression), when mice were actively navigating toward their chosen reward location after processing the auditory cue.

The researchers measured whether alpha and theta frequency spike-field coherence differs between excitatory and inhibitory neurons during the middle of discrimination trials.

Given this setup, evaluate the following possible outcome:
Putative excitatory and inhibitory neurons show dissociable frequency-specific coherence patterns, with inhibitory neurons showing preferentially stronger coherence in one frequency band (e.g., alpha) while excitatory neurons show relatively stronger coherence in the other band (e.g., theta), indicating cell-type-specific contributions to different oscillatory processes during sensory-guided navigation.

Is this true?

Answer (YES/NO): NO